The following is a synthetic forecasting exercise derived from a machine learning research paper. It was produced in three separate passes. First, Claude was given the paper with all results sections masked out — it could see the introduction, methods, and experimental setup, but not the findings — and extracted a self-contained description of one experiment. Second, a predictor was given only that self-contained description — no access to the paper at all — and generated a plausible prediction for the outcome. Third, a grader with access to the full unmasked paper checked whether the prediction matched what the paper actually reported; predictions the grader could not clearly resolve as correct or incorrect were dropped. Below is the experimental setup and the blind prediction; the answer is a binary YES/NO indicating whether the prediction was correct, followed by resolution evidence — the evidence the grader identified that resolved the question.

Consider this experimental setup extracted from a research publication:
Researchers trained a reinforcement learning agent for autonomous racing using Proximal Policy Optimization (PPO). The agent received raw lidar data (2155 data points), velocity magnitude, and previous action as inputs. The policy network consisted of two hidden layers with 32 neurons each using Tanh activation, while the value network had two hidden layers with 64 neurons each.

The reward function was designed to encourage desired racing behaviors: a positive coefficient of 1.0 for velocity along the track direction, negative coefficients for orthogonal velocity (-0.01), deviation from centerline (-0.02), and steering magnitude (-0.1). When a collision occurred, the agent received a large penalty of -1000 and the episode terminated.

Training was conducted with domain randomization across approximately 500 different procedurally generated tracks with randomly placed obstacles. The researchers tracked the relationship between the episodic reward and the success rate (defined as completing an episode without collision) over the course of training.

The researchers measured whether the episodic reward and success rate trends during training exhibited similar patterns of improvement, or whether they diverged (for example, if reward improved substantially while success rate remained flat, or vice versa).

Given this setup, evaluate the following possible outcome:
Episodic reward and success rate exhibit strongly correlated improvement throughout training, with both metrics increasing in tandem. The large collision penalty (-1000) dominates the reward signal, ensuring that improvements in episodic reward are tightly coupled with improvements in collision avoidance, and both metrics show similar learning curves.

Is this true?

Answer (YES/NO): YES